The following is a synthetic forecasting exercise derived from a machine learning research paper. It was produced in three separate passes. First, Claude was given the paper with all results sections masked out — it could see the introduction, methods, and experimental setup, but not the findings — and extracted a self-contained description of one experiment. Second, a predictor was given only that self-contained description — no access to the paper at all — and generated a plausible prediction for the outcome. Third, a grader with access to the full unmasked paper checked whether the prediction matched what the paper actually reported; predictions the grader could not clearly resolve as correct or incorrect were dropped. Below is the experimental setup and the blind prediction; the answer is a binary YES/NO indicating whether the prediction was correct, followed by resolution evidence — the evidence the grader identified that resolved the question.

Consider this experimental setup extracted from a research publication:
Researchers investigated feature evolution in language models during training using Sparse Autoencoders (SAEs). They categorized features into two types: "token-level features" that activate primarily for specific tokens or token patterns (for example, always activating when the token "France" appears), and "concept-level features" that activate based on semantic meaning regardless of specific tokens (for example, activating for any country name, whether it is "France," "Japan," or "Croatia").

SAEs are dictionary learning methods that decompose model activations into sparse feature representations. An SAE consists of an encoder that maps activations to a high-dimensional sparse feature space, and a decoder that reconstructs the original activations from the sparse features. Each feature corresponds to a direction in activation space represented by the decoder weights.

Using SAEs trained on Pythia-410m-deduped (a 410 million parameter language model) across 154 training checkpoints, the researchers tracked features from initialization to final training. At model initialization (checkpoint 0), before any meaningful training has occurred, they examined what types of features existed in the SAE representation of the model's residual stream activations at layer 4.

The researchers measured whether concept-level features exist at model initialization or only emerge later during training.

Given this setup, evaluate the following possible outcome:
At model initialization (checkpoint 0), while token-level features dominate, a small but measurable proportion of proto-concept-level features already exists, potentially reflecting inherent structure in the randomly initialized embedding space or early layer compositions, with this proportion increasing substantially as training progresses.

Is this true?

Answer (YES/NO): NO